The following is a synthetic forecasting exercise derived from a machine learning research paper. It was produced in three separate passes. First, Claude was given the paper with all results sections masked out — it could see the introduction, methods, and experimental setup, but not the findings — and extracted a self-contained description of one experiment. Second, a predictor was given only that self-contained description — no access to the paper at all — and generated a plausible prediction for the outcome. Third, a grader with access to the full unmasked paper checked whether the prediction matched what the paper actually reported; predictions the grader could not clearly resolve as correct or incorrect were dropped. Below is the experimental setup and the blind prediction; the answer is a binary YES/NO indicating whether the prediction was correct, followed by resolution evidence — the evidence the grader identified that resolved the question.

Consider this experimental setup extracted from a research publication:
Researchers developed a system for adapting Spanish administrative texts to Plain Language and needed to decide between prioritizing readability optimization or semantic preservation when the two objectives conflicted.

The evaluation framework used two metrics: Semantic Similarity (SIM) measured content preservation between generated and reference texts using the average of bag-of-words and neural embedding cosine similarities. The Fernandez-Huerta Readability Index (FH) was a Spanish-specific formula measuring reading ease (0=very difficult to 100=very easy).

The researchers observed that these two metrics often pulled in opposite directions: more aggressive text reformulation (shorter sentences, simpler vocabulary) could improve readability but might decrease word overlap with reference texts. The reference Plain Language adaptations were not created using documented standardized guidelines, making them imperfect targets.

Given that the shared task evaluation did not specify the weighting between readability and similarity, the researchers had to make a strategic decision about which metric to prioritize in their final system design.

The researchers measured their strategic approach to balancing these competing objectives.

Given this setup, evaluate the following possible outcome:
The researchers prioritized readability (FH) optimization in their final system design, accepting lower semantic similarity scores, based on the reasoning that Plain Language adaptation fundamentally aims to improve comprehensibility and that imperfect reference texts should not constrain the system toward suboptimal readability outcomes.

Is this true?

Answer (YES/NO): NO